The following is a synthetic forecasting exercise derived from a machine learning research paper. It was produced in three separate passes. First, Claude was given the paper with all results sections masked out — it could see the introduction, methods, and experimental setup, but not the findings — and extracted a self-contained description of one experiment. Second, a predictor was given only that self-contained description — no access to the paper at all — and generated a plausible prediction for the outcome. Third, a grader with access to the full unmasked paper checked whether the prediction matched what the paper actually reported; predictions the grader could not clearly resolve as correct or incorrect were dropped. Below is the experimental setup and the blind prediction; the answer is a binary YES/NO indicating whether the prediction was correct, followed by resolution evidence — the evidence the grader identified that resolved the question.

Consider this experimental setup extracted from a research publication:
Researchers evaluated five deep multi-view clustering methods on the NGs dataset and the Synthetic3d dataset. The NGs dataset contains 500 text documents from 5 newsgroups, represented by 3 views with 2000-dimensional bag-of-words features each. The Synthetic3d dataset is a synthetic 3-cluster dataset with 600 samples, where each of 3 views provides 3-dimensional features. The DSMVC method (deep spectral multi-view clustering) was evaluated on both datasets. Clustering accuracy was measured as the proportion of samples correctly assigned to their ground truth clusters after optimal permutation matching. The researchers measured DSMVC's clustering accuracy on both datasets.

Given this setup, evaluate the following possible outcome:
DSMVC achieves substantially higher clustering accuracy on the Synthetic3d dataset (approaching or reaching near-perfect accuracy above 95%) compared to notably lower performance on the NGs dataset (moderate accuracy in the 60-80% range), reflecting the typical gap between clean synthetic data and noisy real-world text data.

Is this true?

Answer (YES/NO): NO